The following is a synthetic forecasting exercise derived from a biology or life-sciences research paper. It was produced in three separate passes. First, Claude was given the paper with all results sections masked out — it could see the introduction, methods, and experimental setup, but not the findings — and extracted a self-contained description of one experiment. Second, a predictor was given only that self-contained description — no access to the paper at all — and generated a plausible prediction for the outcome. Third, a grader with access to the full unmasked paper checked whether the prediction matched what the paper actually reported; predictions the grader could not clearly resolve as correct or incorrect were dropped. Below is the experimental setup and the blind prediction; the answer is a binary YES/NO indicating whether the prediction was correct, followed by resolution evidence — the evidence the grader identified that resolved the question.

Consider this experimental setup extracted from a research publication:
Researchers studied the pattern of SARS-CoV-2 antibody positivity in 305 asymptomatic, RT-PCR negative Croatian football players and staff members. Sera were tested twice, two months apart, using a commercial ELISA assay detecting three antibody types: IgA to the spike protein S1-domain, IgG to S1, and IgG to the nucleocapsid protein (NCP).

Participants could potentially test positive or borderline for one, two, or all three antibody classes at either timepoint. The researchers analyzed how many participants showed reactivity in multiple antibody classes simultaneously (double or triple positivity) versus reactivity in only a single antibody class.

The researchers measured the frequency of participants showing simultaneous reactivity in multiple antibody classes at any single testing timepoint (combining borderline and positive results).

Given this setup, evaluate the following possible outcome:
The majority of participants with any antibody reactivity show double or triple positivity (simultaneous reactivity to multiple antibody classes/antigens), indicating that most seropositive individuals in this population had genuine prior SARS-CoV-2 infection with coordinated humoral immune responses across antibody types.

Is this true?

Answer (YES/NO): NO